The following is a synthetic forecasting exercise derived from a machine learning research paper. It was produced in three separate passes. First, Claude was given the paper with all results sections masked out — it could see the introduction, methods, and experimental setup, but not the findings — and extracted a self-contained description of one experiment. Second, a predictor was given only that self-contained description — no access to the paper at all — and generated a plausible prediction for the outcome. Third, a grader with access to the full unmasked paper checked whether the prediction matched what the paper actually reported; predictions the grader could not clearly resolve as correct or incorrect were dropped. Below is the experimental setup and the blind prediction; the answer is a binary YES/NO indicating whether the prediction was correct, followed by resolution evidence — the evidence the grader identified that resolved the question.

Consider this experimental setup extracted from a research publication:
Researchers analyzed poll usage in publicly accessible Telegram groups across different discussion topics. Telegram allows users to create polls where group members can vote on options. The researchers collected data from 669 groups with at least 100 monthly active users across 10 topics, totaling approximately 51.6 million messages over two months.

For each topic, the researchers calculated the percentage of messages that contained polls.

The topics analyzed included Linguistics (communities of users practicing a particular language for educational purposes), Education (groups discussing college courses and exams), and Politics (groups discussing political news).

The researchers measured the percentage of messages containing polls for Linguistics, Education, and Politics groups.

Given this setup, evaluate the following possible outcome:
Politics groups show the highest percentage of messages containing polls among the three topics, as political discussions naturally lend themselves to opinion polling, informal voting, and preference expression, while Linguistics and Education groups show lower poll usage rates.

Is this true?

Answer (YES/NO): NO